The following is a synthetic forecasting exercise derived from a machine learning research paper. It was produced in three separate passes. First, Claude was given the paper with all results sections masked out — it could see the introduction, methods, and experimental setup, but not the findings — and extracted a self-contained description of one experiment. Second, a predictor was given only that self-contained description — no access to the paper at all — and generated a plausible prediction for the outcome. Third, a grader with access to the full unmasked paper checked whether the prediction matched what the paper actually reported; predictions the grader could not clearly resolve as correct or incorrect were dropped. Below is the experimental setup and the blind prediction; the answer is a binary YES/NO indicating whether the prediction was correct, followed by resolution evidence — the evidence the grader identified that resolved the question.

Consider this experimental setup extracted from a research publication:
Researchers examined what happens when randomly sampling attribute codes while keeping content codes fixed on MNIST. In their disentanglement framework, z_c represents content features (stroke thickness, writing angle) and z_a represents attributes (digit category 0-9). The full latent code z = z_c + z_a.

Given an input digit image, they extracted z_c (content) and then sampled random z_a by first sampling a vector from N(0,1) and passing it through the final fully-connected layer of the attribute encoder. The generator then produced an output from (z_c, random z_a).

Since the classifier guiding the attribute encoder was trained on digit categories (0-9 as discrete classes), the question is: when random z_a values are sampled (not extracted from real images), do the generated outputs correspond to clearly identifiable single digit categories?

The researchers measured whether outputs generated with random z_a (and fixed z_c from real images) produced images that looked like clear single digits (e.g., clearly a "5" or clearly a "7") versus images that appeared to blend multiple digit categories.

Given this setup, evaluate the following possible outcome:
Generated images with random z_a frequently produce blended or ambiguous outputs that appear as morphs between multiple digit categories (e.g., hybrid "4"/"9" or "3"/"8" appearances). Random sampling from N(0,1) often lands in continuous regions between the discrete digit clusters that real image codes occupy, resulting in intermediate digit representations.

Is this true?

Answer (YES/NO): YES